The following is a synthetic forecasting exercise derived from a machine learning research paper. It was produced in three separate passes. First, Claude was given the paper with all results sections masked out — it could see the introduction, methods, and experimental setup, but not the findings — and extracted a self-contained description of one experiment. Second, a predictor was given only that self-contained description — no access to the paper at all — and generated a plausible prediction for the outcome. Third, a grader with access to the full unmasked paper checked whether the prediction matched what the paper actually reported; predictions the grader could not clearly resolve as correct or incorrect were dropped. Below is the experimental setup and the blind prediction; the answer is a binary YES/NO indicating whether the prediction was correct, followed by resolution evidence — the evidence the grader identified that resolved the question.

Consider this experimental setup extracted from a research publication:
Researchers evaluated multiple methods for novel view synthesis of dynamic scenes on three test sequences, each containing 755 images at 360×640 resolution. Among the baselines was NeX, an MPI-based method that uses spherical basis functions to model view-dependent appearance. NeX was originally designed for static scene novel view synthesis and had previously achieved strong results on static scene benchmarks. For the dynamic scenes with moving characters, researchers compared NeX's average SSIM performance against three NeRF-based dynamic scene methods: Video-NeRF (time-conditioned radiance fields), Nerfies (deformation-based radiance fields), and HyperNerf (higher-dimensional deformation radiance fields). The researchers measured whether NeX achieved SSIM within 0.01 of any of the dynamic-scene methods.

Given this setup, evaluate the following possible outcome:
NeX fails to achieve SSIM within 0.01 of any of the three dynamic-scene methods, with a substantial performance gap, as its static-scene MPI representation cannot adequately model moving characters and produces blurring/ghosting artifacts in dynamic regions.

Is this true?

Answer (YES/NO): NO